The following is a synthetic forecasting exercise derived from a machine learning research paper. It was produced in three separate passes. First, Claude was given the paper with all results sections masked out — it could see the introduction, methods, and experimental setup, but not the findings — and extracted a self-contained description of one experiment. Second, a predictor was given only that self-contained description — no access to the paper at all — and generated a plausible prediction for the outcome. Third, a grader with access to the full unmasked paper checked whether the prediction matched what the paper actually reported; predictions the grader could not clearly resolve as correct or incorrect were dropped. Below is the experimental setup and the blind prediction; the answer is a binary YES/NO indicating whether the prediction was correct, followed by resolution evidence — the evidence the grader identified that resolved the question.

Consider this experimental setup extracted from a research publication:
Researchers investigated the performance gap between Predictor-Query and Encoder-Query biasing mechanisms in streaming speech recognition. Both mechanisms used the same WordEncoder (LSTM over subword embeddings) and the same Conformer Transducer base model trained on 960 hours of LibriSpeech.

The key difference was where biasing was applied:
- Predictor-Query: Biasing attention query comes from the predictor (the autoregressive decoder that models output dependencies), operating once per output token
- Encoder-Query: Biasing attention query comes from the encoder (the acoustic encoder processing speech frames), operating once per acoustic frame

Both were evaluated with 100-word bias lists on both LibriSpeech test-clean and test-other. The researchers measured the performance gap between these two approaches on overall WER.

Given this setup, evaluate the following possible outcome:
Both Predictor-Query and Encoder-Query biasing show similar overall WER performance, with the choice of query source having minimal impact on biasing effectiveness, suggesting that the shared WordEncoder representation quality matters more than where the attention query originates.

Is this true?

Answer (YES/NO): NO